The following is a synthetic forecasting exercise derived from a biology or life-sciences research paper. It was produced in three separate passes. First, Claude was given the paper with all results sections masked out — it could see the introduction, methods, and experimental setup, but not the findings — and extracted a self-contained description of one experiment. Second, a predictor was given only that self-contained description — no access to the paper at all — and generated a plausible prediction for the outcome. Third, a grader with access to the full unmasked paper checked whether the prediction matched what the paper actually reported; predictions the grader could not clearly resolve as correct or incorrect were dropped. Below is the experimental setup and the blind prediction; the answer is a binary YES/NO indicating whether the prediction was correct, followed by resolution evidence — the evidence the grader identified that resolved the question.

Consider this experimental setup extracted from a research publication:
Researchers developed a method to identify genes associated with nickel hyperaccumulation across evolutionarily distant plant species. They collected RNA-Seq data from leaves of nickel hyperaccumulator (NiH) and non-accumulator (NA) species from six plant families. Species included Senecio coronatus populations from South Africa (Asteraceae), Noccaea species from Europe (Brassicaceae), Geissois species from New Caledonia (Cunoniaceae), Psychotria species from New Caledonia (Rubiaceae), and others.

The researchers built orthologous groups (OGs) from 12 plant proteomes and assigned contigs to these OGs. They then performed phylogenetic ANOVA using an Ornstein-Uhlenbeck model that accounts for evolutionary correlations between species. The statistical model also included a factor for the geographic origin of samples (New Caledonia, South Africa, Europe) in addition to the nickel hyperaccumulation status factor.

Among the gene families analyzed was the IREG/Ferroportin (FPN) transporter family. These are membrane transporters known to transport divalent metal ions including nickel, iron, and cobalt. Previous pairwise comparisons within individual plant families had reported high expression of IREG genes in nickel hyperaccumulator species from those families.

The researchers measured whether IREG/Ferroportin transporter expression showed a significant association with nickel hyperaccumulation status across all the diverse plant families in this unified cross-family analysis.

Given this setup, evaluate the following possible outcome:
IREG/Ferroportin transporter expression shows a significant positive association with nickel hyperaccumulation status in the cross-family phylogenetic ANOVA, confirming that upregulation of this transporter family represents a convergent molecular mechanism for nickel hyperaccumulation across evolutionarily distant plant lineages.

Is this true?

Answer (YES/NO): YES